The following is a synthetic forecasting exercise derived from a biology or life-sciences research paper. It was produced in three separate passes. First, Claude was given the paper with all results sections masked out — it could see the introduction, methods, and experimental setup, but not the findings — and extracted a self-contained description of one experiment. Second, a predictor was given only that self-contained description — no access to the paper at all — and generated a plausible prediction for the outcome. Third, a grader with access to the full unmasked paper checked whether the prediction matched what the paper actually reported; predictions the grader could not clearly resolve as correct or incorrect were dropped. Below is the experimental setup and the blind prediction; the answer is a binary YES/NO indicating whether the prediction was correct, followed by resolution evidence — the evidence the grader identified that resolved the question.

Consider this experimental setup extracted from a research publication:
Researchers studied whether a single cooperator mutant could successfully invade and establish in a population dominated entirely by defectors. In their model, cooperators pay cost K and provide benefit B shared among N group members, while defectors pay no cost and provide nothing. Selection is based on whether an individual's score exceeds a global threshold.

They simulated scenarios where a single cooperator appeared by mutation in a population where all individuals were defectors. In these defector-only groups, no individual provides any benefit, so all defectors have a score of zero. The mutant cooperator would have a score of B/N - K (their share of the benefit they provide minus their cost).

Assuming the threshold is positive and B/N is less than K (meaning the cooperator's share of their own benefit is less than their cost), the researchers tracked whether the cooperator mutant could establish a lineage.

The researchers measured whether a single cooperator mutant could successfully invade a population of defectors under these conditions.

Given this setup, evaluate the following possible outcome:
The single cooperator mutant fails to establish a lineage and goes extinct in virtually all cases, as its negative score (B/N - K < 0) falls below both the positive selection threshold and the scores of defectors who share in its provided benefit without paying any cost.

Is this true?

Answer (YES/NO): YES